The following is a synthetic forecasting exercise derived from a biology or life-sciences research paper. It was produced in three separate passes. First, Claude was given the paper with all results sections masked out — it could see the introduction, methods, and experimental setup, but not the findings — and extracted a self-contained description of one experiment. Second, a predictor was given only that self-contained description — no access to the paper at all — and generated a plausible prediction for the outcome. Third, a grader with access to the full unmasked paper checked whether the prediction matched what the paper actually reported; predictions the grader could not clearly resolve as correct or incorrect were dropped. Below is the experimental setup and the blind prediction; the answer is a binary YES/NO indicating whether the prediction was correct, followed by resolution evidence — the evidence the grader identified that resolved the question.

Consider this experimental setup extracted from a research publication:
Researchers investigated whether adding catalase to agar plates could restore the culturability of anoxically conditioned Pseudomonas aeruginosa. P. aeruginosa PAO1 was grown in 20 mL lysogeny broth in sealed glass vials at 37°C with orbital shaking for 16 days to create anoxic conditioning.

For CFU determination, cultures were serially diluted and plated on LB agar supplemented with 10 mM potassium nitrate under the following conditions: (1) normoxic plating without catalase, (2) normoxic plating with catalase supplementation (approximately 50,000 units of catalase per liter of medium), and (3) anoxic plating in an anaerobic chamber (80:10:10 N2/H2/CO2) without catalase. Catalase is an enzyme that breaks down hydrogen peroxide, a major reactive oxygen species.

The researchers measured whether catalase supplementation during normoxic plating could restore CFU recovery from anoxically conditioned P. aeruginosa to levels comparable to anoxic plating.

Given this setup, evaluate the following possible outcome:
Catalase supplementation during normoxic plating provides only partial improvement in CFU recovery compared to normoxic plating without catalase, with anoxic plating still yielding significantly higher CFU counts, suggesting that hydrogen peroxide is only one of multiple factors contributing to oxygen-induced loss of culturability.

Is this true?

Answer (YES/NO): YES